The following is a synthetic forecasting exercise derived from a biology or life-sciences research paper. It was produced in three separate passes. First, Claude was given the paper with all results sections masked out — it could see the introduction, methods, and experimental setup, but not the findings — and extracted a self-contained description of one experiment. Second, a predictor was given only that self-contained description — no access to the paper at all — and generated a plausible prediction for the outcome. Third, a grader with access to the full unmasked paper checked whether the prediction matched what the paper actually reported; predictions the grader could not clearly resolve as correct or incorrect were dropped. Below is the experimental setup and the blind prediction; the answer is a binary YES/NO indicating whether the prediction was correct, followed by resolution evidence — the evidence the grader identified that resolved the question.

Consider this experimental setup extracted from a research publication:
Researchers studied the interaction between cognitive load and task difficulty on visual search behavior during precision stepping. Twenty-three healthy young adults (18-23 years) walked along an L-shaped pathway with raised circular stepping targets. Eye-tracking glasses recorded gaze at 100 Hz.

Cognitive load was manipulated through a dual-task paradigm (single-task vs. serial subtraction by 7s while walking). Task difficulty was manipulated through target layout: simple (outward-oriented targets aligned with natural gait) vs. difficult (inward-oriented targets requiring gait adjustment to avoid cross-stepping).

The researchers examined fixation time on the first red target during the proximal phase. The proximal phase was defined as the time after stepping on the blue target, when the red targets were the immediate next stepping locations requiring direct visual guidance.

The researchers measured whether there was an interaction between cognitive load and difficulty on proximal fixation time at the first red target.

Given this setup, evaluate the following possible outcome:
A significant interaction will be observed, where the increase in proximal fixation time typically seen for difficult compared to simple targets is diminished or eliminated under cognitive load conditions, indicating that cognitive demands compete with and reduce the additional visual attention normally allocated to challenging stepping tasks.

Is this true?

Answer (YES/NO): NO